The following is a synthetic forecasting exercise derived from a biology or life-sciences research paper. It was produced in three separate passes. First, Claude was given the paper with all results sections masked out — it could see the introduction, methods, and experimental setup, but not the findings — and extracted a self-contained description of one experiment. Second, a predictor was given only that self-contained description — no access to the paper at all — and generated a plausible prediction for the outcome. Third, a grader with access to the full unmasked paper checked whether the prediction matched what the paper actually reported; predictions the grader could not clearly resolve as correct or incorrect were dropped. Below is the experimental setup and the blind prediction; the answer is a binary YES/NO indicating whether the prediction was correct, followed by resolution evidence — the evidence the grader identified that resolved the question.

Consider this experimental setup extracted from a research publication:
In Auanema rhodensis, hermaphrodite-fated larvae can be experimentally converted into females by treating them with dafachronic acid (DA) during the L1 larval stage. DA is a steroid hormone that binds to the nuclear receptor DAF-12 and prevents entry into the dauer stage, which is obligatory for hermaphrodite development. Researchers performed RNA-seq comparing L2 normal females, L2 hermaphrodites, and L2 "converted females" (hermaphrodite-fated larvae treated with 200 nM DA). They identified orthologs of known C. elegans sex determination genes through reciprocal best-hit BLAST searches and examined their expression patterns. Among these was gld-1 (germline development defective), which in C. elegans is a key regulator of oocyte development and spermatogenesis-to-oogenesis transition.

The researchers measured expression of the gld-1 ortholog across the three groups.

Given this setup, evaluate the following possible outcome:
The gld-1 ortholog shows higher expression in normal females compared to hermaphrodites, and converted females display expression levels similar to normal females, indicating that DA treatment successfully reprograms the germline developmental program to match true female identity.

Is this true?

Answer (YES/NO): YES